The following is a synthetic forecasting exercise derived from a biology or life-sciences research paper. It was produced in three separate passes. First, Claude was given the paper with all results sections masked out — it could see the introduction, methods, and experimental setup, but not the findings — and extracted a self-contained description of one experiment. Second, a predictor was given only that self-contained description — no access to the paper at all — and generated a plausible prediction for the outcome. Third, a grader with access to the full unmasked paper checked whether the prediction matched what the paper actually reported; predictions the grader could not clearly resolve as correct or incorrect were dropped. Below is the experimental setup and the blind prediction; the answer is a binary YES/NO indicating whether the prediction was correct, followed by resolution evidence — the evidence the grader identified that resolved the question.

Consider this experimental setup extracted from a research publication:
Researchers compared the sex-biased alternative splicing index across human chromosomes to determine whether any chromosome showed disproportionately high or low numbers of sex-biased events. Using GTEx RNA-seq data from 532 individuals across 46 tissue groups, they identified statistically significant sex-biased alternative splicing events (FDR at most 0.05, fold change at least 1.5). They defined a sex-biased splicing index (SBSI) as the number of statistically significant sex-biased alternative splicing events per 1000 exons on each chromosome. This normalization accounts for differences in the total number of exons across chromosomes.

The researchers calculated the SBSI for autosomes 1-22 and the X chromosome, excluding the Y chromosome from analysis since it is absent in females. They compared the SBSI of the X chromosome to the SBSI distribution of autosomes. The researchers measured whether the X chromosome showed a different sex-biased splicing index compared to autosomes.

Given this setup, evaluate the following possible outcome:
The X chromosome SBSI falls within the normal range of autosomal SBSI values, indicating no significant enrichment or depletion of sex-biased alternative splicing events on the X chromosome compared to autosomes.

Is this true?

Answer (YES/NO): NO